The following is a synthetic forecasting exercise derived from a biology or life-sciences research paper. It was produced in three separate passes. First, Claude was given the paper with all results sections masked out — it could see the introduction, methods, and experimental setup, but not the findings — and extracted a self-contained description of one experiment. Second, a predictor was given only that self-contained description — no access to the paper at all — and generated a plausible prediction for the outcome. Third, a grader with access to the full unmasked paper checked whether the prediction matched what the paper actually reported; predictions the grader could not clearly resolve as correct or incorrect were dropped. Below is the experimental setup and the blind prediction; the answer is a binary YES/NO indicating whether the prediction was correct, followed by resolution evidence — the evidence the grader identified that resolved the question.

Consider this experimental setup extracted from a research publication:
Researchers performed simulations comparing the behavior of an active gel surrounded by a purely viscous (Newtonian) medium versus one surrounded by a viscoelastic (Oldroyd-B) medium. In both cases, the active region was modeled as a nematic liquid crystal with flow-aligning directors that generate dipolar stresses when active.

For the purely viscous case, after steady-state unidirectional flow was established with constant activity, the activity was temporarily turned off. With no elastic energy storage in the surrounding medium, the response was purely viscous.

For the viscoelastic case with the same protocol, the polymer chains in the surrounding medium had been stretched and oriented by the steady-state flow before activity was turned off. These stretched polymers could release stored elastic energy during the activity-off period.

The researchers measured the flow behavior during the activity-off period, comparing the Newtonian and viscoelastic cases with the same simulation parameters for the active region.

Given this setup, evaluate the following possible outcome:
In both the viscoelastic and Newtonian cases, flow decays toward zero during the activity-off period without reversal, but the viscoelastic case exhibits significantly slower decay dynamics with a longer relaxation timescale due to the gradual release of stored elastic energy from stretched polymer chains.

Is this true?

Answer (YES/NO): NO